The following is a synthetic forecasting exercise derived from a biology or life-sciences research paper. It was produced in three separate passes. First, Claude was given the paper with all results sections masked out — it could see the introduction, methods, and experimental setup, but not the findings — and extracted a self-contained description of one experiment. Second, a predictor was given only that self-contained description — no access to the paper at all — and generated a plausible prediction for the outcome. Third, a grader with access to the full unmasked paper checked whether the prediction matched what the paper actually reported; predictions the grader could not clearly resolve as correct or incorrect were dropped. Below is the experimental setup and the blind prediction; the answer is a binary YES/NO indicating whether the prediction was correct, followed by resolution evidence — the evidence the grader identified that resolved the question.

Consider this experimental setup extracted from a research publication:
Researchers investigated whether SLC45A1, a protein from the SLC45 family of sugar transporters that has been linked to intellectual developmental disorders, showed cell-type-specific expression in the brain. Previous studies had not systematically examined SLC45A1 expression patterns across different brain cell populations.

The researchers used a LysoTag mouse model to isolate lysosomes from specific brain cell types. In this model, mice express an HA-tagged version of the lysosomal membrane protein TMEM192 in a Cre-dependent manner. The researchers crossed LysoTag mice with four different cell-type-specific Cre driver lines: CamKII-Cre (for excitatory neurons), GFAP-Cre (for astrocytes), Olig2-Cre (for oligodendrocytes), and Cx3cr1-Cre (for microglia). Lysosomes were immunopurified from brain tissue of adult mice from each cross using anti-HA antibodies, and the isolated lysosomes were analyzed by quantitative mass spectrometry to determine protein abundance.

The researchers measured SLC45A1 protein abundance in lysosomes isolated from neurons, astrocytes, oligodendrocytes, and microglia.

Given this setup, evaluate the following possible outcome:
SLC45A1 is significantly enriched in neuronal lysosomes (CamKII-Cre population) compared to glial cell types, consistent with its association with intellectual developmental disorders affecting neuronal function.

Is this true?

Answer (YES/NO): YES